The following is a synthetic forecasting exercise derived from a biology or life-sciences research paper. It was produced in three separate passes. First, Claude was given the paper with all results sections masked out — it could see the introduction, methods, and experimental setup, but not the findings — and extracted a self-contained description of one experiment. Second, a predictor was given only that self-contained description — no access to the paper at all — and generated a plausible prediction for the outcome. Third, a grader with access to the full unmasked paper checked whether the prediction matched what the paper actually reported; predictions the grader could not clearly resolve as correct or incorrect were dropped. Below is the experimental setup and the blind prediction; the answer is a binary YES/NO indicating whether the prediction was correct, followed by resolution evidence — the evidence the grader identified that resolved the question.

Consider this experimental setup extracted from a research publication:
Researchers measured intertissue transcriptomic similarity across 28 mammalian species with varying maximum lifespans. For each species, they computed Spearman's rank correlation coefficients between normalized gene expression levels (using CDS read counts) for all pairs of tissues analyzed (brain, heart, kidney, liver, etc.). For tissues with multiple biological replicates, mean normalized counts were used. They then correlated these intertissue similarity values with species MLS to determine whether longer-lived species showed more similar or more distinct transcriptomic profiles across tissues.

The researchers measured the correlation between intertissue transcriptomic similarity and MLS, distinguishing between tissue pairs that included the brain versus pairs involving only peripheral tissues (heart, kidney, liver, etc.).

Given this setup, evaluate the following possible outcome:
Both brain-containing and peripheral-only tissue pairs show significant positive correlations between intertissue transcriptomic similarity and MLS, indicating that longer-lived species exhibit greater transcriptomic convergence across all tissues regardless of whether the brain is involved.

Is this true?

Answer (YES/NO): NO